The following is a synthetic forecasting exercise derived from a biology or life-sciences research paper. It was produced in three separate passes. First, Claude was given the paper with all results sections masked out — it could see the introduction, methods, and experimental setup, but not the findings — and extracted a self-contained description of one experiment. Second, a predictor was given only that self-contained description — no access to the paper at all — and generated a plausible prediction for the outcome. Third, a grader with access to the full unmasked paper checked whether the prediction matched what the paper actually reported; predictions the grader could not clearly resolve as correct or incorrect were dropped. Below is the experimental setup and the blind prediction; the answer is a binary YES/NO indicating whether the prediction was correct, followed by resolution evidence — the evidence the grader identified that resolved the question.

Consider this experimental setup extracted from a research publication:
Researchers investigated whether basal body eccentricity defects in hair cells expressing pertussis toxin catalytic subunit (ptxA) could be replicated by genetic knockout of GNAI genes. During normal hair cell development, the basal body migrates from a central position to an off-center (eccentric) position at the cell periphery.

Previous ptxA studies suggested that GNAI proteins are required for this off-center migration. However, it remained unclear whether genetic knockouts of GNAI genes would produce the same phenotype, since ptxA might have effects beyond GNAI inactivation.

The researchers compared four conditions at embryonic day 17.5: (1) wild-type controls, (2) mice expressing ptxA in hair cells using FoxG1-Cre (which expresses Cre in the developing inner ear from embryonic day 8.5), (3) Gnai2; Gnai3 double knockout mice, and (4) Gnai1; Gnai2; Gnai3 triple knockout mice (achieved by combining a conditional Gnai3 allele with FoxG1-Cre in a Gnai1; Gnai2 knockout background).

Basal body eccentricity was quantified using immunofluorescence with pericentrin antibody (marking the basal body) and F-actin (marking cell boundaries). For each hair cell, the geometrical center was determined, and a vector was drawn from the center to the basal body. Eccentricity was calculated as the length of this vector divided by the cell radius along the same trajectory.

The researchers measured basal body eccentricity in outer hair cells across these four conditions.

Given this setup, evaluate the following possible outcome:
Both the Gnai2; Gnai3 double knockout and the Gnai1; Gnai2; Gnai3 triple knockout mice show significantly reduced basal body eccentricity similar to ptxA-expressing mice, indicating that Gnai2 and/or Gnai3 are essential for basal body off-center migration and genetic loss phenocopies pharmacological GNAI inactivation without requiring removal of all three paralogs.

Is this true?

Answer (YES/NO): NO